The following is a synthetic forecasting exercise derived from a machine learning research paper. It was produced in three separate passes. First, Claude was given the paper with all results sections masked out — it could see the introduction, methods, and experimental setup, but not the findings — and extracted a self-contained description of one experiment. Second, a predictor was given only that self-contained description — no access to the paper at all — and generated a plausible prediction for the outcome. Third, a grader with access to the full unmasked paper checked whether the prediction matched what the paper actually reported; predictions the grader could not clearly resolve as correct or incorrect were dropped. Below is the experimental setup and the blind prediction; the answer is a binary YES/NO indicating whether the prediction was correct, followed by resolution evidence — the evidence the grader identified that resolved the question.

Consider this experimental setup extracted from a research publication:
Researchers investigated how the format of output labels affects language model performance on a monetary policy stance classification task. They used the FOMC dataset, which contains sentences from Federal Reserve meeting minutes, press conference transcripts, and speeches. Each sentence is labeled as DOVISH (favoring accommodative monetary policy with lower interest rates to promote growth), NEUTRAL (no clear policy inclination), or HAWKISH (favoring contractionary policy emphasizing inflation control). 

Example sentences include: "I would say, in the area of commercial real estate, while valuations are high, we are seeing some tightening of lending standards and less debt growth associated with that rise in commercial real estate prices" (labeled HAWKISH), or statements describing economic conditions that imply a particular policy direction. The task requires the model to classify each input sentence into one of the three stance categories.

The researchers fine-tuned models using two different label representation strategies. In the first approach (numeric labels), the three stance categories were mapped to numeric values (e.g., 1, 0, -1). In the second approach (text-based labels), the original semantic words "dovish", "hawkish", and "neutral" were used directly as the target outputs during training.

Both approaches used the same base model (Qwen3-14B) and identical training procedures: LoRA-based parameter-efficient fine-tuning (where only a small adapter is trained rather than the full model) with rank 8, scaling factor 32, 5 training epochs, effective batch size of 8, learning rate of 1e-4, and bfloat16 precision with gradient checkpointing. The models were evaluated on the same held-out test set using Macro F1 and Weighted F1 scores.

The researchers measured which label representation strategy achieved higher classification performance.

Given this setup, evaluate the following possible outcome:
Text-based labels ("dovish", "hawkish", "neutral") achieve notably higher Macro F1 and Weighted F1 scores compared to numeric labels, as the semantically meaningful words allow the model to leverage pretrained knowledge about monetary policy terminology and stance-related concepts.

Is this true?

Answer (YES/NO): YES